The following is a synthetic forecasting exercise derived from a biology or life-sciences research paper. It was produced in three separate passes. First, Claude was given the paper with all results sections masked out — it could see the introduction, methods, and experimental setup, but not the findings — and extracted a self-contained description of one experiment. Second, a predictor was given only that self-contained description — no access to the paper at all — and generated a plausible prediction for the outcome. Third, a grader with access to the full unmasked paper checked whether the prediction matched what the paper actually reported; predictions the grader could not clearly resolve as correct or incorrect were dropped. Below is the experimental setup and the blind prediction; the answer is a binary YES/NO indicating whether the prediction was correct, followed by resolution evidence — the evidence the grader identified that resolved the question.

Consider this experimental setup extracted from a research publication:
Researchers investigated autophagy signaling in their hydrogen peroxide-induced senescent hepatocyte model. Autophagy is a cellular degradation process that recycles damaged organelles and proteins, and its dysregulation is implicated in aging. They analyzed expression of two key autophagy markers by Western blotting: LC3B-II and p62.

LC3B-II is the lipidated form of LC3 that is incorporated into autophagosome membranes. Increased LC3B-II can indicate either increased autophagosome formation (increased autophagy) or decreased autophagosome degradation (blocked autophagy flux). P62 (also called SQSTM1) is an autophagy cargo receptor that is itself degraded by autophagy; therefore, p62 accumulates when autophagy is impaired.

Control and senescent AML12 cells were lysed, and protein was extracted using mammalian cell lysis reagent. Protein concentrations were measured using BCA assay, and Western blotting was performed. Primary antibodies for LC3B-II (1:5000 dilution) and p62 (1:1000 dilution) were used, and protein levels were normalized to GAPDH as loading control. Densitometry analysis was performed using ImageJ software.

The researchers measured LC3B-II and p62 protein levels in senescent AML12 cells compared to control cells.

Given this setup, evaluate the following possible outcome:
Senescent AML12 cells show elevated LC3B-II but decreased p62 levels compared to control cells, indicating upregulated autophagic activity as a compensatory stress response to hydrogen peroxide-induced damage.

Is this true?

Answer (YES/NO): NO